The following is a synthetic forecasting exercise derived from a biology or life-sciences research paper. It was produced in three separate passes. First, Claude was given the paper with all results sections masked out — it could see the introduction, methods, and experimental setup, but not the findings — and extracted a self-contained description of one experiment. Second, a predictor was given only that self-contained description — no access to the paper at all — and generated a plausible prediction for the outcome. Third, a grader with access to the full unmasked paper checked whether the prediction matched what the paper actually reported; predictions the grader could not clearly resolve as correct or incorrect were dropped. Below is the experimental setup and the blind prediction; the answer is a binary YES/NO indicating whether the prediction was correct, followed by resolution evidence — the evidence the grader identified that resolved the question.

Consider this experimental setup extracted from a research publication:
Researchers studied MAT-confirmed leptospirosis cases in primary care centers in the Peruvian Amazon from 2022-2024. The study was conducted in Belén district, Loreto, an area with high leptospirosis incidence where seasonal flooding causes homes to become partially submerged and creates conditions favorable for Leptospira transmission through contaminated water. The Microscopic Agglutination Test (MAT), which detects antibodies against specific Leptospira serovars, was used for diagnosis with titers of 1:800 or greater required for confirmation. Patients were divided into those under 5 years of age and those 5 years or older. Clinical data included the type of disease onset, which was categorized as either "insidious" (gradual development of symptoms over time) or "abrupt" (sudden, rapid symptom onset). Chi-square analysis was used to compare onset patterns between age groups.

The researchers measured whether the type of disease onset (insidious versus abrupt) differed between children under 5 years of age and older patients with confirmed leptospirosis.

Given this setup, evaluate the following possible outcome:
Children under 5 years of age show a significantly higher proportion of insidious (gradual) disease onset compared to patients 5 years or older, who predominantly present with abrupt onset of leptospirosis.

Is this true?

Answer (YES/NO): NO